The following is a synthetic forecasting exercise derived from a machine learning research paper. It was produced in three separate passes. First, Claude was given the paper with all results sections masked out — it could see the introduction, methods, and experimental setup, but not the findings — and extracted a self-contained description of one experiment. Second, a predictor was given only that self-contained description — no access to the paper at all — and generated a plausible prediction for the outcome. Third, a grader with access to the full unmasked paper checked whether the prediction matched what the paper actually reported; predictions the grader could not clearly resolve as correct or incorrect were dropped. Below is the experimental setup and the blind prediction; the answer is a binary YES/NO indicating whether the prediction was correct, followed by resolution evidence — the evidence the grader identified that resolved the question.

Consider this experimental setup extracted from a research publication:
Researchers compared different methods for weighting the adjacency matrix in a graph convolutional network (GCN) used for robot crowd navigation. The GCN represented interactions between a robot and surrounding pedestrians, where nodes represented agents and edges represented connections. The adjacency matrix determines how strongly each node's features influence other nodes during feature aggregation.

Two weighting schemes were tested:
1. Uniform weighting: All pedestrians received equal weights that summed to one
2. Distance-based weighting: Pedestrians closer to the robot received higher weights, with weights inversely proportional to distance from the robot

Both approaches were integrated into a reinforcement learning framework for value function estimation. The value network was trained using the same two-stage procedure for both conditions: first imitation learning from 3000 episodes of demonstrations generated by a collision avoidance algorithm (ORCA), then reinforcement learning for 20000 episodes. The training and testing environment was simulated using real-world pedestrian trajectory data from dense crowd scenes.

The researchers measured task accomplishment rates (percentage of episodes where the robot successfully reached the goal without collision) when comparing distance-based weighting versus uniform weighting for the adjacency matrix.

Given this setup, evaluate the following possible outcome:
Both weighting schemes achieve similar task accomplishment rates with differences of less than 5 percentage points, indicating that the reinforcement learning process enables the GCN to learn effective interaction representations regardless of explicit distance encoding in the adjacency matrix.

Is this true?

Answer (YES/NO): YES